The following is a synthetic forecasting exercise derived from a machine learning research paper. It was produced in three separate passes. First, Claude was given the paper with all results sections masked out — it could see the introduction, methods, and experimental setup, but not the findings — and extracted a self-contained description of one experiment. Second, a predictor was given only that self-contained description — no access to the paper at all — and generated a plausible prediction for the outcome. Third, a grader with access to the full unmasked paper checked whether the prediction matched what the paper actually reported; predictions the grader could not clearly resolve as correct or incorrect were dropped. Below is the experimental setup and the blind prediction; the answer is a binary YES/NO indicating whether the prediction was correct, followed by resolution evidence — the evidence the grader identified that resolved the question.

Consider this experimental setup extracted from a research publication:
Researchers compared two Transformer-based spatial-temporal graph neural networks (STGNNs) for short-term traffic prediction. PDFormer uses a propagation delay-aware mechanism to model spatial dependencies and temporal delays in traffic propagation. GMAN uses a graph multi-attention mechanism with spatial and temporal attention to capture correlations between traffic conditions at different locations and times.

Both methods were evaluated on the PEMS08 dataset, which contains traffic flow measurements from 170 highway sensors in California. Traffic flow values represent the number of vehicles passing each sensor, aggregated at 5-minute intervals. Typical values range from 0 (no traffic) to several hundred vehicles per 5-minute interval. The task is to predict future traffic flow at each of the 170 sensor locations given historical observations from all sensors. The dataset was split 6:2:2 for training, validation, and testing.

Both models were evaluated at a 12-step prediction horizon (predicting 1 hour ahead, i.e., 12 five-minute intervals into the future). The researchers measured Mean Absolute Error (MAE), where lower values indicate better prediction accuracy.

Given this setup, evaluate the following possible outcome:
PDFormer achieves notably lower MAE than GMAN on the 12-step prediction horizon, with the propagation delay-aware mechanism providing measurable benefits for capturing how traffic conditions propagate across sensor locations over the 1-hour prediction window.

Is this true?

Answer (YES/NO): YES